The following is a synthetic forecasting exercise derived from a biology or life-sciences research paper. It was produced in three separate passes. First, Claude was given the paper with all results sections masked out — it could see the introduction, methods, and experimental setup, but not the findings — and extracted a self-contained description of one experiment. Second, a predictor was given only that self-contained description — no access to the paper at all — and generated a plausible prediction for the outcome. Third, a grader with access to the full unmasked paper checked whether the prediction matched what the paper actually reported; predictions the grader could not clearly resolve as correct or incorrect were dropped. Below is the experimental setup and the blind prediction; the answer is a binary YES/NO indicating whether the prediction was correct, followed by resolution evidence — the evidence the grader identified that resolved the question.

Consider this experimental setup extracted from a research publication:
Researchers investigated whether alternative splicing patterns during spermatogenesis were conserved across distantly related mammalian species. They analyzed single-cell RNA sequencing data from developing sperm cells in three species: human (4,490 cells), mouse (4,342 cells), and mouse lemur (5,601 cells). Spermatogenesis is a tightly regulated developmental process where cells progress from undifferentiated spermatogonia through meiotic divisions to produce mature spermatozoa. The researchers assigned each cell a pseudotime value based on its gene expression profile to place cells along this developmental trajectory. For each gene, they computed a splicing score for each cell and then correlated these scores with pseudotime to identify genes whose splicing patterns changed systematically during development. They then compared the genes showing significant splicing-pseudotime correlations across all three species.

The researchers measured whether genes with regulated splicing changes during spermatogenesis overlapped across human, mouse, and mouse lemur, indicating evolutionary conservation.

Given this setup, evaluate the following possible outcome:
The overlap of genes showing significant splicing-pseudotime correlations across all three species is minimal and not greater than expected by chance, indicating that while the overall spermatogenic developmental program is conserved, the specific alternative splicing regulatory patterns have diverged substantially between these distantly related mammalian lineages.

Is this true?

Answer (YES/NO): NO